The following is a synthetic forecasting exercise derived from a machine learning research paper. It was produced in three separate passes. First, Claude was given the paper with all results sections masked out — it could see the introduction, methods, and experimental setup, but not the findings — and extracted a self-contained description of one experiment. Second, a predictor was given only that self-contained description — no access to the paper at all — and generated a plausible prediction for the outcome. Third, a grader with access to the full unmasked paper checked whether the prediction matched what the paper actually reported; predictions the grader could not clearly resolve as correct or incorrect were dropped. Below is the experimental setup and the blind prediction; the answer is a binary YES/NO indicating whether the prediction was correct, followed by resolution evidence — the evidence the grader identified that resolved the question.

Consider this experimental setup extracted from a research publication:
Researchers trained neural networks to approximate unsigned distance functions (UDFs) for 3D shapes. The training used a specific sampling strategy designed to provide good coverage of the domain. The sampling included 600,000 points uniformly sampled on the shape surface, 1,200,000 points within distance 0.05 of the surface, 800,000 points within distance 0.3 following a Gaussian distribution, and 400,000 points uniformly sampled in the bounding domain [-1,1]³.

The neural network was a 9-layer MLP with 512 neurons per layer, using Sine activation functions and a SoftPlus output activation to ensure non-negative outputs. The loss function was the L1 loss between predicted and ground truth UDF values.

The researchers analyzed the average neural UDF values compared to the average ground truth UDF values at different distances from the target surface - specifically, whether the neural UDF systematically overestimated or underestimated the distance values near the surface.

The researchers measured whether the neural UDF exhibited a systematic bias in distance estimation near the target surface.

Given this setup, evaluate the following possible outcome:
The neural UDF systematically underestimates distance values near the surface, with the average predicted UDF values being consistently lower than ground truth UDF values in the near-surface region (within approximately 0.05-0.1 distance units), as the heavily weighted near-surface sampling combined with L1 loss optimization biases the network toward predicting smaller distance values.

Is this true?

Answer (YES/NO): NO